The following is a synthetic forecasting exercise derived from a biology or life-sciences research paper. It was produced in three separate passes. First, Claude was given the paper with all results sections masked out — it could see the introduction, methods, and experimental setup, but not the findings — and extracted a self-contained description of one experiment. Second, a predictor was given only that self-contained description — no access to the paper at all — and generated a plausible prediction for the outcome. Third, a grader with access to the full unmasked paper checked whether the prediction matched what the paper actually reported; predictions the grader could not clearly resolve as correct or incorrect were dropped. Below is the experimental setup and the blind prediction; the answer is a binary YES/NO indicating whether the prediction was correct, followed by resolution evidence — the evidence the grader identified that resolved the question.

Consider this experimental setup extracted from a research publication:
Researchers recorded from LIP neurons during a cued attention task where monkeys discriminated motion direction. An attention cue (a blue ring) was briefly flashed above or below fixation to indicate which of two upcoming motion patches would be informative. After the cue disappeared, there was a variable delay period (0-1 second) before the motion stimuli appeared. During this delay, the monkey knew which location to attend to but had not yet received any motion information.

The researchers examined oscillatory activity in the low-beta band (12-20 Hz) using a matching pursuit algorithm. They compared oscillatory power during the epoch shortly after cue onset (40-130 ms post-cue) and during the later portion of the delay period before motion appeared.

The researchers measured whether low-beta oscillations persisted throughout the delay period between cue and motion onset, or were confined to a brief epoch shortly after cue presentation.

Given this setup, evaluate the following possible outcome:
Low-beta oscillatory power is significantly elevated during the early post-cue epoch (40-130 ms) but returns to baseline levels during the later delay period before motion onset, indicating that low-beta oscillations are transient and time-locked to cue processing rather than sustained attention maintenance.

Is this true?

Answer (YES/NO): YES